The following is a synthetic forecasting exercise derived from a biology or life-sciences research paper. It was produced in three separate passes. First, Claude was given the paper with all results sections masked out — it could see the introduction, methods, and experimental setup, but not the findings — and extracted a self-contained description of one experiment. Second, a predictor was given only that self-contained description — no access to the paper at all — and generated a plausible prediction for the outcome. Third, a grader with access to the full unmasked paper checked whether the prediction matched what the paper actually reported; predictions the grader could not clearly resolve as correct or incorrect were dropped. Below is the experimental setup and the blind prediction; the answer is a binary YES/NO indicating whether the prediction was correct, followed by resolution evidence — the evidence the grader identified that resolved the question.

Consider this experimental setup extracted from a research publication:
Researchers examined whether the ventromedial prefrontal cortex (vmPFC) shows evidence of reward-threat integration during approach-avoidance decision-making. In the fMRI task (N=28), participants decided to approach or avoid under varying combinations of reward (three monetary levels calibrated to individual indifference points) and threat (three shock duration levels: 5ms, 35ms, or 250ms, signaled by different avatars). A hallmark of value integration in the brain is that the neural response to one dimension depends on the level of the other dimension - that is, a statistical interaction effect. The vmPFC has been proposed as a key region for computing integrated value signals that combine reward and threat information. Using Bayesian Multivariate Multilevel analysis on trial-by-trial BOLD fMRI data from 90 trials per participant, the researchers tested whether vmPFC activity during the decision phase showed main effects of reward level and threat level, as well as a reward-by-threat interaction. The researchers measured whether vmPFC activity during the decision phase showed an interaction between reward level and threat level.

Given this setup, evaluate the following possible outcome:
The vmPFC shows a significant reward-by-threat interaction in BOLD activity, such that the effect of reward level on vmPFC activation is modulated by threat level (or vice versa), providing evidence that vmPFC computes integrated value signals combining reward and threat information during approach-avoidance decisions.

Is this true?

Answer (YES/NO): NO